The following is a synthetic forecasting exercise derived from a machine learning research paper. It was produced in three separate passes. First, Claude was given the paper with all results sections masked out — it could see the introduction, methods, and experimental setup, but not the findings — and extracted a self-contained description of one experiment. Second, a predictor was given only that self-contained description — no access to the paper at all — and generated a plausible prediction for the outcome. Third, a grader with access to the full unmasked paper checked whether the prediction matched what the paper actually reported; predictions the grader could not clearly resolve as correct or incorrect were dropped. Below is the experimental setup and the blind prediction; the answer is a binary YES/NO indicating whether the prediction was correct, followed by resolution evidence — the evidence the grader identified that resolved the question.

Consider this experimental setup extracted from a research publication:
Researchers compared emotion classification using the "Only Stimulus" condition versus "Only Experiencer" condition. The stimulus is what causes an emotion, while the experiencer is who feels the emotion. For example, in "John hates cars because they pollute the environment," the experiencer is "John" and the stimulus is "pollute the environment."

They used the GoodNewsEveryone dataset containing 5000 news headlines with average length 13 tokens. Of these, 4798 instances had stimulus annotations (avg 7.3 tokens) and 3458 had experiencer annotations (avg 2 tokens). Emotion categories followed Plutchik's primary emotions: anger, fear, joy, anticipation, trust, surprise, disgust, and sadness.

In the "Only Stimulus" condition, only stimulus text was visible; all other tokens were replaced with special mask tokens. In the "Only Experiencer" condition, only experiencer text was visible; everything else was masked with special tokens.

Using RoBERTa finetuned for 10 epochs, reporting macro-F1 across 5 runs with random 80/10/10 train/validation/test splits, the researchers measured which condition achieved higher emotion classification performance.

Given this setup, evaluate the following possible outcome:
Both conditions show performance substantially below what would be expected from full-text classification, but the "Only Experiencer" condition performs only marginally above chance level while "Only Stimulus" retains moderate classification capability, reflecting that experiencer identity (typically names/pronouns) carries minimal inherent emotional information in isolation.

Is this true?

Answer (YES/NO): NO